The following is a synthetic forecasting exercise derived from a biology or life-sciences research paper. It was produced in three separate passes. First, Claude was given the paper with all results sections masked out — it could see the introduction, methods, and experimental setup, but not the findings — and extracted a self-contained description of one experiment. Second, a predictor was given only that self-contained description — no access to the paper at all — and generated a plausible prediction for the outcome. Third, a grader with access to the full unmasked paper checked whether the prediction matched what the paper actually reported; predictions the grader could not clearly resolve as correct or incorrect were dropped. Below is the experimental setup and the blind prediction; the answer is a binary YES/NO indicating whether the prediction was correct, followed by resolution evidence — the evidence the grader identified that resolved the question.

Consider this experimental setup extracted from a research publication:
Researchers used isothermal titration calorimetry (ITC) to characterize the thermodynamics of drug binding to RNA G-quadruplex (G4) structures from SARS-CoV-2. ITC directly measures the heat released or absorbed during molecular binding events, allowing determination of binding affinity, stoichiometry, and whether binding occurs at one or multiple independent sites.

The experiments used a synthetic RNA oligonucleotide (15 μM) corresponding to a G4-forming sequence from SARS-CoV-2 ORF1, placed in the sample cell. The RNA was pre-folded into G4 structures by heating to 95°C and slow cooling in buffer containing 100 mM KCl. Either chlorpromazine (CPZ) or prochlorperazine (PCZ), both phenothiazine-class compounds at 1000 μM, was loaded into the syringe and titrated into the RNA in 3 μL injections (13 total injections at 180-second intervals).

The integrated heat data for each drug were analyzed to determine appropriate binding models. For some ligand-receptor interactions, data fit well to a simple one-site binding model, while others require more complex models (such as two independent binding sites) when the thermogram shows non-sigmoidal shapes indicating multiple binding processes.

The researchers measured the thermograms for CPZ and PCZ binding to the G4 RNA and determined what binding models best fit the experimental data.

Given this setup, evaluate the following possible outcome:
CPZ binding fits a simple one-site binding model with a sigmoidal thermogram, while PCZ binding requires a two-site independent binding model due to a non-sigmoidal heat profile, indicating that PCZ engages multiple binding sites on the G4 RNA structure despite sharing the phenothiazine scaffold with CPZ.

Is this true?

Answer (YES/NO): YES